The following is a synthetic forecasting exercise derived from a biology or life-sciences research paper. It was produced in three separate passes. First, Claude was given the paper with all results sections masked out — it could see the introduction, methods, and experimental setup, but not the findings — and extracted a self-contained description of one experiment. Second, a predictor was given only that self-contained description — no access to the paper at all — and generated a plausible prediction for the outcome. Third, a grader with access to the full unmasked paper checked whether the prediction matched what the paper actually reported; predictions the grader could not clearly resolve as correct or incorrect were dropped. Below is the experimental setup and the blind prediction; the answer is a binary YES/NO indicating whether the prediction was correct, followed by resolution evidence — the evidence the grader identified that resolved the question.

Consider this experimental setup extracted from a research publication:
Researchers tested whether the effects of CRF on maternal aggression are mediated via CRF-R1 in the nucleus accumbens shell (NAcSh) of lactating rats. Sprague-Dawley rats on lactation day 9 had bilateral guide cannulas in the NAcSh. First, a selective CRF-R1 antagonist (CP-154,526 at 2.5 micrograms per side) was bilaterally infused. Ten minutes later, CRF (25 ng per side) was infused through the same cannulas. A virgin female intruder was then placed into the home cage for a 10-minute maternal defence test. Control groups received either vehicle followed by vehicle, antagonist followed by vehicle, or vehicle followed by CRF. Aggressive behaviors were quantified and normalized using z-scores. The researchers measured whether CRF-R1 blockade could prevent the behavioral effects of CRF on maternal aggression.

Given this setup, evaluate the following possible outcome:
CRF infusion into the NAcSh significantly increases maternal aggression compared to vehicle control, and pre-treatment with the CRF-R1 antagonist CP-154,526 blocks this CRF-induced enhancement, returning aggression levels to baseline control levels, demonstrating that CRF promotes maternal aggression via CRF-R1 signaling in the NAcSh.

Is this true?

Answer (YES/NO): NO